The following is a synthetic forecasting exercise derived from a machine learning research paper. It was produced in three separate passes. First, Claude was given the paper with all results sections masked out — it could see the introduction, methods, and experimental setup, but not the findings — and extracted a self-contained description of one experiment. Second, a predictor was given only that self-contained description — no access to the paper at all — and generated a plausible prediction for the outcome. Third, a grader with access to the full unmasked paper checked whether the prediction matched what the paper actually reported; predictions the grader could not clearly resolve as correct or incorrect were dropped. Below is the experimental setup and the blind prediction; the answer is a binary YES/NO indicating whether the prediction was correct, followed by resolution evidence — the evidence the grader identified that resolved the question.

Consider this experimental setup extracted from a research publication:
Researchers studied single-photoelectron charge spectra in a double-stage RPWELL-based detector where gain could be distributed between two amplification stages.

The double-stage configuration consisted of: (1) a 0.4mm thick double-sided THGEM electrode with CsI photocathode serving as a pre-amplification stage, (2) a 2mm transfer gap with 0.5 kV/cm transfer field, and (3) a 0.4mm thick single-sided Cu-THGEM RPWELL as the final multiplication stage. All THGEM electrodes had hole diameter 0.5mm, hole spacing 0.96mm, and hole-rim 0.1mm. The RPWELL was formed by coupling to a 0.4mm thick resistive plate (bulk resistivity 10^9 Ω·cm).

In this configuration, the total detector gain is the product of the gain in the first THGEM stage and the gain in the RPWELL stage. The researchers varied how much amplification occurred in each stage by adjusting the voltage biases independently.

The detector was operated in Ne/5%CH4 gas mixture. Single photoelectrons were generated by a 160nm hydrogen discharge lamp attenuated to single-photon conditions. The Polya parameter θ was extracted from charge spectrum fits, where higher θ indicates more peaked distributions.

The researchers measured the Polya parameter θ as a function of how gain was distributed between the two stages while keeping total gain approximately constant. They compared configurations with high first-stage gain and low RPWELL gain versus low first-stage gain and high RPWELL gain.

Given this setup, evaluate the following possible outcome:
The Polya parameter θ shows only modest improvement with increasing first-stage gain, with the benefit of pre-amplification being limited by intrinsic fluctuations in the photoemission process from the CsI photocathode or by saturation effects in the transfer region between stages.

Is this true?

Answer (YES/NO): NO